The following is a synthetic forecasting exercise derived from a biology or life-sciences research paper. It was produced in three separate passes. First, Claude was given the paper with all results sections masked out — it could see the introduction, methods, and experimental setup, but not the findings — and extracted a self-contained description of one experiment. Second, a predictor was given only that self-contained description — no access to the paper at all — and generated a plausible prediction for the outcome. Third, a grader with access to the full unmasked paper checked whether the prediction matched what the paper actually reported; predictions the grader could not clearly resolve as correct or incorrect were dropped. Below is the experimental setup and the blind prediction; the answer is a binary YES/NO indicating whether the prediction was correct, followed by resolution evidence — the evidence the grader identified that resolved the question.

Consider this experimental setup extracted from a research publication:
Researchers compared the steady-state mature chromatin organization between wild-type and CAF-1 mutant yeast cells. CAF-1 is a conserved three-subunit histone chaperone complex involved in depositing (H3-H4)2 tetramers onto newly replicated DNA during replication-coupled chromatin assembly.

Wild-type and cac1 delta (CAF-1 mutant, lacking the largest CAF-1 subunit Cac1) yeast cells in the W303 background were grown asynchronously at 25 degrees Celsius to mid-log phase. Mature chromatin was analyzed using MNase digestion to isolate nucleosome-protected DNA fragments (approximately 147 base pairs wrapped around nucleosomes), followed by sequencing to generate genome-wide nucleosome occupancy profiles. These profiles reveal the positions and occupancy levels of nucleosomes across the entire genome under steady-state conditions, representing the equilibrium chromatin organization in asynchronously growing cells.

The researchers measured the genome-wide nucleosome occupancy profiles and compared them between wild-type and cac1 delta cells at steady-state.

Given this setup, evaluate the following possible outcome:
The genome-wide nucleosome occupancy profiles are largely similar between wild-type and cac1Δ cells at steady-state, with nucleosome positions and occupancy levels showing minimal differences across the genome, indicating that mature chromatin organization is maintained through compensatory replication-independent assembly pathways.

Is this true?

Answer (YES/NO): YES